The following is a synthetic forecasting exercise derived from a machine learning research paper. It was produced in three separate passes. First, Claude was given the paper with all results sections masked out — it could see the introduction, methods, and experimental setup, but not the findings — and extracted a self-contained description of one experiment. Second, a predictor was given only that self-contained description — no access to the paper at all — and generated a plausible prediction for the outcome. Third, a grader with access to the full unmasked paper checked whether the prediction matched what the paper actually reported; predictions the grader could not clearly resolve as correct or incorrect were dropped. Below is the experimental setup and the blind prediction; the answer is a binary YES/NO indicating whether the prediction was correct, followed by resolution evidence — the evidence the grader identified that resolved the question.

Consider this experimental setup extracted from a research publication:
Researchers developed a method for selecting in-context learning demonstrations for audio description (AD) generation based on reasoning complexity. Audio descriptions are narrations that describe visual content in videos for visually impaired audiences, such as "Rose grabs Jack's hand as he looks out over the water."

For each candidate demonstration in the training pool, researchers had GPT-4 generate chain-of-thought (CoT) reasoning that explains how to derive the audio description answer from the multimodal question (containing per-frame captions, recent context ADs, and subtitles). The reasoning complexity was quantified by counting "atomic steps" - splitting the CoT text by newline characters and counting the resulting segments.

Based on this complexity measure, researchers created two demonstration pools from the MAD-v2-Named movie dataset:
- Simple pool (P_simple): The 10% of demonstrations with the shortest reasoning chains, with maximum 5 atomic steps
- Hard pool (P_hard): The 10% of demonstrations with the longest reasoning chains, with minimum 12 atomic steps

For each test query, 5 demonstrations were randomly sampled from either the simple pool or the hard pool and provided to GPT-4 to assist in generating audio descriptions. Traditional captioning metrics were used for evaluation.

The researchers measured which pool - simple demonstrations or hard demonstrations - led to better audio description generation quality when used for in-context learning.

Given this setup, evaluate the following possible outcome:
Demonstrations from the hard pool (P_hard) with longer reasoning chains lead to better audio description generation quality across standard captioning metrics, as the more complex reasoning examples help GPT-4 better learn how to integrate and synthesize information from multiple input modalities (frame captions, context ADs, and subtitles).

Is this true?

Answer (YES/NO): NO